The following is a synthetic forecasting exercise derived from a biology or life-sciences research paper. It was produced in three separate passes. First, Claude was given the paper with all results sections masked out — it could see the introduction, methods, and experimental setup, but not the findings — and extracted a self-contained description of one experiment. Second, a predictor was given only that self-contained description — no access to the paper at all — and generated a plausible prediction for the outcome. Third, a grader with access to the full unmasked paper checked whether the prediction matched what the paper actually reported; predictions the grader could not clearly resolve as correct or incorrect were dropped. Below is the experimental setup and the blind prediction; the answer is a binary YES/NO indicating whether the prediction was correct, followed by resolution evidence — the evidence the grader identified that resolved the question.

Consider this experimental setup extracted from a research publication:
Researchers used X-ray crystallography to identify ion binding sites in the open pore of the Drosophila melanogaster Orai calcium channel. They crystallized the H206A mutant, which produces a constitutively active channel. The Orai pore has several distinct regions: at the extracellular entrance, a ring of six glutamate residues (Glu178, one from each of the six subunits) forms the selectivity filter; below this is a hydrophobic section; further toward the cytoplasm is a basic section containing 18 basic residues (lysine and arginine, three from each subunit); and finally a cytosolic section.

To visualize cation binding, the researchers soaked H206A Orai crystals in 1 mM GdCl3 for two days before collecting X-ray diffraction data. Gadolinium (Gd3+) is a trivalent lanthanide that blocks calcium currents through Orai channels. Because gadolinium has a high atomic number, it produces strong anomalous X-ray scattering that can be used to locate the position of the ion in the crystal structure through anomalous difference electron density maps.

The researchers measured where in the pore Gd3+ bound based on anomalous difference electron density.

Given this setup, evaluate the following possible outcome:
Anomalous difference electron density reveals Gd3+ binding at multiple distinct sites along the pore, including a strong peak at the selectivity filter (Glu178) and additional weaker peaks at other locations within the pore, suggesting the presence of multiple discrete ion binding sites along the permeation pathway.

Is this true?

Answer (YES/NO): NO